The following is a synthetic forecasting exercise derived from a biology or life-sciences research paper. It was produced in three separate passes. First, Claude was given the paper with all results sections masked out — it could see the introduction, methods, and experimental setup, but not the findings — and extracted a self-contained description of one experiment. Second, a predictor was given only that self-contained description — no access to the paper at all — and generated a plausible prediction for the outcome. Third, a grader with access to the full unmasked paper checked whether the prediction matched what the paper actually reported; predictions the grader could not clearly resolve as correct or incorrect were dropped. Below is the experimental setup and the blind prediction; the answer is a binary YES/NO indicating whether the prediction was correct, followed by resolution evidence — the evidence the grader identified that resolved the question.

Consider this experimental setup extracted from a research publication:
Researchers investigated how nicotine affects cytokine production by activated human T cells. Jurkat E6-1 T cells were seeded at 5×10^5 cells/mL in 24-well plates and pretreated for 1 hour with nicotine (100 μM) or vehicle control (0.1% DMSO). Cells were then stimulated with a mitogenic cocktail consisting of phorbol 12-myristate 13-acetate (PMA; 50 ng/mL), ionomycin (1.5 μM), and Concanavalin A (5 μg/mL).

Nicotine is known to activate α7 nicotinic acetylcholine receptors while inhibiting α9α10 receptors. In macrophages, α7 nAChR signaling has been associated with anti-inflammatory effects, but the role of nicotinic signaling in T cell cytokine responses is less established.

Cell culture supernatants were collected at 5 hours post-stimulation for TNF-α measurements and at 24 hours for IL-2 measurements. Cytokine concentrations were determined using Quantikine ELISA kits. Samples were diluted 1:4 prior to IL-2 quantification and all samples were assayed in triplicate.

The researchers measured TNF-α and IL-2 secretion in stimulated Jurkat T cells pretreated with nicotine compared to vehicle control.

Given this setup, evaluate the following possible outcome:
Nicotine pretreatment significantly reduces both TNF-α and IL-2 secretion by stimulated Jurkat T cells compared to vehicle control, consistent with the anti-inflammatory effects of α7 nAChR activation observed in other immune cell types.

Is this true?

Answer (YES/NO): NO